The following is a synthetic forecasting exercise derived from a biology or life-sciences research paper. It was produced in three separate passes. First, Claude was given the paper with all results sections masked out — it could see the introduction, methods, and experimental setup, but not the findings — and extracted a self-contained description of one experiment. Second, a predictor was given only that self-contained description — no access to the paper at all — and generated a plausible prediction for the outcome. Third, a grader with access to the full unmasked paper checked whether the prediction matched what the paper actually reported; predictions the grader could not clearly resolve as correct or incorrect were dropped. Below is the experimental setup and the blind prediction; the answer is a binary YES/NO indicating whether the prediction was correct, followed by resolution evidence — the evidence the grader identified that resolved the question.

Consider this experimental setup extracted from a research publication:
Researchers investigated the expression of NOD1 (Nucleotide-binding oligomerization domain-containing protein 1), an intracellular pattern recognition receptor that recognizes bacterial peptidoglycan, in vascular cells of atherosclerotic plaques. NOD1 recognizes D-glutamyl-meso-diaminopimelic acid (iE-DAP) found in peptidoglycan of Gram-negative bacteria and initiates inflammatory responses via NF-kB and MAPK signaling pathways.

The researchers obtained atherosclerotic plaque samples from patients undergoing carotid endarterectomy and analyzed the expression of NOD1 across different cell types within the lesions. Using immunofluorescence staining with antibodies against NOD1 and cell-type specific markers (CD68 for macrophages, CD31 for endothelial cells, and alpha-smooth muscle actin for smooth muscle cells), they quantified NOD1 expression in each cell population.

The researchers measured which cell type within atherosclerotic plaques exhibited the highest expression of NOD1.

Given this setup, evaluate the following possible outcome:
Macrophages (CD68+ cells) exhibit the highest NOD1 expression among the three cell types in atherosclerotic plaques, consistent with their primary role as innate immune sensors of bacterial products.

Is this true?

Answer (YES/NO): NO